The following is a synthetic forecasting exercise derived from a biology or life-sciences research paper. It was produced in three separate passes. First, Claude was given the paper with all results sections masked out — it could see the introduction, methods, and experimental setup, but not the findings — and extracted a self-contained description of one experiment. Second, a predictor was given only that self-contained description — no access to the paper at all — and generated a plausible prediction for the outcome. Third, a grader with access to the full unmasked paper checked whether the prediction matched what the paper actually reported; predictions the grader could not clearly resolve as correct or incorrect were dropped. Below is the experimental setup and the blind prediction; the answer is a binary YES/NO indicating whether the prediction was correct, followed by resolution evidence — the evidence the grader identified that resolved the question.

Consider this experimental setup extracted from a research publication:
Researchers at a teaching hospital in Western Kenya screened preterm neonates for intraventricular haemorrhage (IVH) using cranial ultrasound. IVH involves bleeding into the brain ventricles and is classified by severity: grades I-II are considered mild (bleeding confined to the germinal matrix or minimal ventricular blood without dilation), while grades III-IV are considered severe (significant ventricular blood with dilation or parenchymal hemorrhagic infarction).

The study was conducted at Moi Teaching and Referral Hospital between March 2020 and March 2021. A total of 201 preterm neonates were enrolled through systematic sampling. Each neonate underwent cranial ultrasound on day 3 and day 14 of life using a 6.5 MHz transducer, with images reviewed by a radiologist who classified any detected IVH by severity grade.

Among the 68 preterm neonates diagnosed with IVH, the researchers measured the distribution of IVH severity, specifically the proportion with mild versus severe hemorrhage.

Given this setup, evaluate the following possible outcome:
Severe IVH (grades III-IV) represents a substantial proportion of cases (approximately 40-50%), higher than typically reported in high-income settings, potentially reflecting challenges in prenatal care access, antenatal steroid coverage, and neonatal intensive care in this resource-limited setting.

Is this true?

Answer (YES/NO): NO